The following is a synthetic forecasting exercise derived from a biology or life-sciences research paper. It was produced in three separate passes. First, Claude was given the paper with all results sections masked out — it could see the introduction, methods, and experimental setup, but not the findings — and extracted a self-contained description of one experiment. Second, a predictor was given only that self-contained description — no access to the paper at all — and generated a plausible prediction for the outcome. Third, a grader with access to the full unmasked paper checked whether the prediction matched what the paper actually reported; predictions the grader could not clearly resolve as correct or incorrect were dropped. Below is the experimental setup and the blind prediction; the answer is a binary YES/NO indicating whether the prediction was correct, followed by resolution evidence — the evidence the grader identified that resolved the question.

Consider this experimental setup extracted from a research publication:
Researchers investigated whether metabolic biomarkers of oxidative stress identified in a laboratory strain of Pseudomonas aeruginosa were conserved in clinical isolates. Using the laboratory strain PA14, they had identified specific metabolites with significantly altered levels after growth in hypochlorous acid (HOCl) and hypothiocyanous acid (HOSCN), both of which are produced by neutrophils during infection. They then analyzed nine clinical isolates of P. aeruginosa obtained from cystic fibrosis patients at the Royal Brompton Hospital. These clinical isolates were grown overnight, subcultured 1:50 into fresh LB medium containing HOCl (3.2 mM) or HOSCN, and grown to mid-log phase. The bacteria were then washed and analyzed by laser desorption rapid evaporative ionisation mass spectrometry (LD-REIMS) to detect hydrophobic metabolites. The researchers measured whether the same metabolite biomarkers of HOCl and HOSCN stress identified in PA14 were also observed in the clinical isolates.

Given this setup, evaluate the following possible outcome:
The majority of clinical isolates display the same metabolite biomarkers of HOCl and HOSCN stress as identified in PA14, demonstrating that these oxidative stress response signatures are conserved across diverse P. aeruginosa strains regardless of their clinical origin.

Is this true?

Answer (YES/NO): NO